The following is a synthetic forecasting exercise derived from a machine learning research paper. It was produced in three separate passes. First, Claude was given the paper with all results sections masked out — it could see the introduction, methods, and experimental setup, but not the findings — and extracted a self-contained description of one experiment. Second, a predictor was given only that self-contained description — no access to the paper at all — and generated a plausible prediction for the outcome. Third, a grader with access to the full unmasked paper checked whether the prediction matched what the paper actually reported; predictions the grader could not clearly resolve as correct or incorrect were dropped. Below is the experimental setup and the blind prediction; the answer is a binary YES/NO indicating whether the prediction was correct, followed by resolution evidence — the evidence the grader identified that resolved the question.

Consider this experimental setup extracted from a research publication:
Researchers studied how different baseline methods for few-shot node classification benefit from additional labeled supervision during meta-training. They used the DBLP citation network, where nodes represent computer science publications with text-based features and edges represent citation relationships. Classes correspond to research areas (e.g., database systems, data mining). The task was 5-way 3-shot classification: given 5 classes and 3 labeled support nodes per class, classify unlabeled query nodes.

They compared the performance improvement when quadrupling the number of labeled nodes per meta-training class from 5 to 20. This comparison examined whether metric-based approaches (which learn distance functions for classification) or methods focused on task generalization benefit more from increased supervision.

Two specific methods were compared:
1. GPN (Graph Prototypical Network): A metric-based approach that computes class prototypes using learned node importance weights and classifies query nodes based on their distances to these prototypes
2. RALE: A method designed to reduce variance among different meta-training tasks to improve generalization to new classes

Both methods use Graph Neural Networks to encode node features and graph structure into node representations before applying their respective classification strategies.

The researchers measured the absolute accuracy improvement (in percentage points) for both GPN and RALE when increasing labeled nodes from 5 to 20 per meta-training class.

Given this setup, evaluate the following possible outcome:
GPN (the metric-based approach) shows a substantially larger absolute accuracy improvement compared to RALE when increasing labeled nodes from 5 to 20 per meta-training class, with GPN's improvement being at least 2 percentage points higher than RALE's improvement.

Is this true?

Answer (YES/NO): YES